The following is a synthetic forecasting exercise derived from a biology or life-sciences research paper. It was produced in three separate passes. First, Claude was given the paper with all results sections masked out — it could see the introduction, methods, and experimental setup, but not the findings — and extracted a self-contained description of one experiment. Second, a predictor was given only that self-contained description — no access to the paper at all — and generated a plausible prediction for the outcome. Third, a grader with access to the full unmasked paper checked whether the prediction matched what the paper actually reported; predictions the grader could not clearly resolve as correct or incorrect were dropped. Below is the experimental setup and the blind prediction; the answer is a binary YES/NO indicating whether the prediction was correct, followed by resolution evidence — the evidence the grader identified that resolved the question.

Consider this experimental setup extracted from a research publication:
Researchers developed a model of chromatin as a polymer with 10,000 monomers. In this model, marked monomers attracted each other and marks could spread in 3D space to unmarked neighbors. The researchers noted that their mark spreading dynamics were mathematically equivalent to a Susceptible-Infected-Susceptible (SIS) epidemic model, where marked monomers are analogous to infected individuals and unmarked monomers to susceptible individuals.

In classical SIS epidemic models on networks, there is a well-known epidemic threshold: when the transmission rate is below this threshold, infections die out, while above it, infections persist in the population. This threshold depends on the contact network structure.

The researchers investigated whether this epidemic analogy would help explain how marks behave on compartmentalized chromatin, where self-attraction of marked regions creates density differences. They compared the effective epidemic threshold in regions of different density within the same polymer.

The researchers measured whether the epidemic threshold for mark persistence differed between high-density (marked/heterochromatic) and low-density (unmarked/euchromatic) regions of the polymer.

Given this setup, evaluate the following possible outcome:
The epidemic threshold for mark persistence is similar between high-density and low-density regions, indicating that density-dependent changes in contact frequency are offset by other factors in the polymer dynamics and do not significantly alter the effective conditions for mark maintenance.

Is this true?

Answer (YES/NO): NO